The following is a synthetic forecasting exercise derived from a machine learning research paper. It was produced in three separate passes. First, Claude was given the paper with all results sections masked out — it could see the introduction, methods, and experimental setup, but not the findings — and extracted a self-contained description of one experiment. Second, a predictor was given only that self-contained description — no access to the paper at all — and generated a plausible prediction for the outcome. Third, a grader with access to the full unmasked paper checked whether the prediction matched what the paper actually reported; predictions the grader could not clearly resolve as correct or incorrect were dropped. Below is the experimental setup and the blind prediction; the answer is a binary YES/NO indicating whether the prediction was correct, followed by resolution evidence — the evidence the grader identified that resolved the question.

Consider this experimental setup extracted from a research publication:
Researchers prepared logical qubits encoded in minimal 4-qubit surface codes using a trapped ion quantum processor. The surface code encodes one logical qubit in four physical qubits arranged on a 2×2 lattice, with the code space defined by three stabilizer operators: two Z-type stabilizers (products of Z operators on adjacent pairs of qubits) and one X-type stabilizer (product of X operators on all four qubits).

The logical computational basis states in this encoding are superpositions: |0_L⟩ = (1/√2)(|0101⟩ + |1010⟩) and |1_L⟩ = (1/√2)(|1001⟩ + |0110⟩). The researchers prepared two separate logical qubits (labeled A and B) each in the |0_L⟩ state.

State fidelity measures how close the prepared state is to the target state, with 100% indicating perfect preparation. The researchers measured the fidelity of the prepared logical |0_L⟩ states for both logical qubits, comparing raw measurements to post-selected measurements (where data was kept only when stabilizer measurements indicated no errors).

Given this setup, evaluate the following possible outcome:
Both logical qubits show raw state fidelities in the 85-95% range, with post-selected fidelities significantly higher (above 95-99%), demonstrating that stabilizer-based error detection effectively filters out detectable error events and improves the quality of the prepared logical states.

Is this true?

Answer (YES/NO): YES